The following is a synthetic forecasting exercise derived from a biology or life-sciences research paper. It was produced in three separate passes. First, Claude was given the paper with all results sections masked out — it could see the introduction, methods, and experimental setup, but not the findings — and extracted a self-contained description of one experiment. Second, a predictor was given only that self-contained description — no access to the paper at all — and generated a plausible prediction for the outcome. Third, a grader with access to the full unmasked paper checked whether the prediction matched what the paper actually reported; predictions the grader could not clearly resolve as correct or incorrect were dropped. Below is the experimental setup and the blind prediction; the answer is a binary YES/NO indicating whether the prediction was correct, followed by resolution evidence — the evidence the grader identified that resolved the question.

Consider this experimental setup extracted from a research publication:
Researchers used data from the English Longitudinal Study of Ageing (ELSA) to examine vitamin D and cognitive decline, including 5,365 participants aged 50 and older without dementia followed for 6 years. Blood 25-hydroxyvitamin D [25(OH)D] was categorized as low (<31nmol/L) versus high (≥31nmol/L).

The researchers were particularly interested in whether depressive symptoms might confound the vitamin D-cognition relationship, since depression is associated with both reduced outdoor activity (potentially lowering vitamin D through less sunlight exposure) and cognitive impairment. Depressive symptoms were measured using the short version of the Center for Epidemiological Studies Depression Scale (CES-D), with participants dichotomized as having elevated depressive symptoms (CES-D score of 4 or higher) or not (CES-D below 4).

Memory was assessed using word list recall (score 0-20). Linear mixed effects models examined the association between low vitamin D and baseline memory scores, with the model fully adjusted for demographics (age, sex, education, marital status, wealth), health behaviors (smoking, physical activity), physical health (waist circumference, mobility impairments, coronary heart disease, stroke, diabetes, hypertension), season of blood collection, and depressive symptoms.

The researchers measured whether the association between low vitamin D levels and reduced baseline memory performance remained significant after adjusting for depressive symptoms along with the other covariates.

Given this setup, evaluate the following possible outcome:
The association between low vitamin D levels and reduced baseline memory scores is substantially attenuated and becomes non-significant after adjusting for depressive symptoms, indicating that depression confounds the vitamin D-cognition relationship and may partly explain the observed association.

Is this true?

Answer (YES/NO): NO